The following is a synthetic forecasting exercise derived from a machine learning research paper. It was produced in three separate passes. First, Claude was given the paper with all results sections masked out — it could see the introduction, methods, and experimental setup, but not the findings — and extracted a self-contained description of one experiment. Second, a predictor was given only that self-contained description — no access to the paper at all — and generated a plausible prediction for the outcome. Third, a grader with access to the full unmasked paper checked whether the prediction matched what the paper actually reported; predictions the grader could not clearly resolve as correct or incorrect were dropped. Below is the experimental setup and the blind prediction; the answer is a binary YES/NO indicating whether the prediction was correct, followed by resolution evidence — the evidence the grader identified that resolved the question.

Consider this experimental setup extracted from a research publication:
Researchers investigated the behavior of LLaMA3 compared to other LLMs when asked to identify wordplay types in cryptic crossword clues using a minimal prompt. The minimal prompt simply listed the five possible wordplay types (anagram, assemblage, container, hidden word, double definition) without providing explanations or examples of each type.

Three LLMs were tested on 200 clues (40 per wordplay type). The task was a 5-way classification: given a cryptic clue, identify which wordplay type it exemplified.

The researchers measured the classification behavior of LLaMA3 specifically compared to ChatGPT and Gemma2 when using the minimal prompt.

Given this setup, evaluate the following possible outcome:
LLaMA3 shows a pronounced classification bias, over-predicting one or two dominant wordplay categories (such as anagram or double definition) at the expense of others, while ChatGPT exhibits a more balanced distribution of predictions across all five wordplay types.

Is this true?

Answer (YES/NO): NO